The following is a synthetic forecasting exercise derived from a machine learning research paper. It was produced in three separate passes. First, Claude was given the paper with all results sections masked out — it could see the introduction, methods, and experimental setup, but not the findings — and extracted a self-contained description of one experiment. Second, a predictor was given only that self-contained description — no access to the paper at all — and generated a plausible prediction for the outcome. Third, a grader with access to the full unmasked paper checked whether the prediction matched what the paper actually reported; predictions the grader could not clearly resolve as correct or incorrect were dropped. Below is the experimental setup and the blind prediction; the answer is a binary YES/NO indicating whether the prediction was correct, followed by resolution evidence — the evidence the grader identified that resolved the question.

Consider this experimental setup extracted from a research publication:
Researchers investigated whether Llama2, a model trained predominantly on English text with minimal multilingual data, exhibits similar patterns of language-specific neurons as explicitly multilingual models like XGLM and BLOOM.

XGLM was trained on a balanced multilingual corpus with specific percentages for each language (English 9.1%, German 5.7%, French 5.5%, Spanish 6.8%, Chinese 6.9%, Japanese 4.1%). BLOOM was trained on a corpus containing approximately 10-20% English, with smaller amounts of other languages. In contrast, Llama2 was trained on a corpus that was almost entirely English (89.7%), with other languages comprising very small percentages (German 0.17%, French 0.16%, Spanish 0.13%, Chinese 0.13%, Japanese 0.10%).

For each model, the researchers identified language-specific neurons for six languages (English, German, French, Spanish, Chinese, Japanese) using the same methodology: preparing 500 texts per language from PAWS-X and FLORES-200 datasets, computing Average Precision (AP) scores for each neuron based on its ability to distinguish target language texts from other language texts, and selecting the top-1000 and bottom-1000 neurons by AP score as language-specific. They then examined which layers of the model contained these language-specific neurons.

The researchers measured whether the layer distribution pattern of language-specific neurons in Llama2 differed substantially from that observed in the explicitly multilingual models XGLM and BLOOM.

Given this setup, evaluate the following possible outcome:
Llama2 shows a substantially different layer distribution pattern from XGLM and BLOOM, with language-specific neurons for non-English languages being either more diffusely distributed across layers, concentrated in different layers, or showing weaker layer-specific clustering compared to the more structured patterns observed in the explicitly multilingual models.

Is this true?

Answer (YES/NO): NO